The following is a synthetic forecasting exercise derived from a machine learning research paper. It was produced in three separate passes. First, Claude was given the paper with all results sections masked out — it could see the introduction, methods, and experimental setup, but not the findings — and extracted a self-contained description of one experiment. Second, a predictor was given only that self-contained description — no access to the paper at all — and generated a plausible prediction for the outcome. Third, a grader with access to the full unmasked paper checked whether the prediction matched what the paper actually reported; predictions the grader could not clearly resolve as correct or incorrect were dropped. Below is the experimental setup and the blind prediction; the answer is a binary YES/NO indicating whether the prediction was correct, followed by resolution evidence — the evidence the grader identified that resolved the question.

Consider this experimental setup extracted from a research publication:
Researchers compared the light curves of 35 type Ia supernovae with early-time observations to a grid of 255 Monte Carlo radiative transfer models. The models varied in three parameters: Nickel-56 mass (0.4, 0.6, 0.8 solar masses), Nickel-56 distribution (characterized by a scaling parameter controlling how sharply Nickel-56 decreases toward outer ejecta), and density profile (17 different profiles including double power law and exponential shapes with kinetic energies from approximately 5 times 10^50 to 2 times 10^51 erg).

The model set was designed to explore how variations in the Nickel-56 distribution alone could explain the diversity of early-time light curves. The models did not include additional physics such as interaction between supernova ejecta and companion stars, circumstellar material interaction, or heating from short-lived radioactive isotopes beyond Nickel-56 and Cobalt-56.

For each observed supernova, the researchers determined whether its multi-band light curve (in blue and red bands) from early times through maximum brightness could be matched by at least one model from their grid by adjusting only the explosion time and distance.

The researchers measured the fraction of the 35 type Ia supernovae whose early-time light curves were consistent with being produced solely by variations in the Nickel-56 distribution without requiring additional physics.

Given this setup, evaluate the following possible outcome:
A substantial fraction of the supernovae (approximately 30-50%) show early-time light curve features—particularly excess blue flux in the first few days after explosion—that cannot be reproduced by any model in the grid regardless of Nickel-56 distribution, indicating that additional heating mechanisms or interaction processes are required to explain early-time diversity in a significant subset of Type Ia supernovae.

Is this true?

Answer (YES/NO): NO